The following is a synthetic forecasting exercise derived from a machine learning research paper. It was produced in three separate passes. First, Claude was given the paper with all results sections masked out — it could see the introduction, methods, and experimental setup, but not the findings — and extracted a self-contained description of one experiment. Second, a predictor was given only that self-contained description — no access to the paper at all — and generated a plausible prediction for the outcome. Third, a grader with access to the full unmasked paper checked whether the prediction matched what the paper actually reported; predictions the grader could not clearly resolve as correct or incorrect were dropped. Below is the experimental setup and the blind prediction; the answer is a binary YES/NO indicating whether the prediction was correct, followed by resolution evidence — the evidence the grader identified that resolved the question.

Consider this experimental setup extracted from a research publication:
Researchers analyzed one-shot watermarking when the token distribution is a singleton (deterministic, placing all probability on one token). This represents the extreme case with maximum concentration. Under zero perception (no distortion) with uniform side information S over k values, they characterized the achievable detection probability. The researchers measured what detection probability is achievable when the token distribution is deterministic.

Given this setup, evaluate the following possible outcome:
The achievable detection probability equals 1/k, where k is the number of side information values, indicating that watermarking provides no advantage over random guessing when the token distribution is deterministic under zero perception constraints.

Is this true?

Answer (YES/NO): NO